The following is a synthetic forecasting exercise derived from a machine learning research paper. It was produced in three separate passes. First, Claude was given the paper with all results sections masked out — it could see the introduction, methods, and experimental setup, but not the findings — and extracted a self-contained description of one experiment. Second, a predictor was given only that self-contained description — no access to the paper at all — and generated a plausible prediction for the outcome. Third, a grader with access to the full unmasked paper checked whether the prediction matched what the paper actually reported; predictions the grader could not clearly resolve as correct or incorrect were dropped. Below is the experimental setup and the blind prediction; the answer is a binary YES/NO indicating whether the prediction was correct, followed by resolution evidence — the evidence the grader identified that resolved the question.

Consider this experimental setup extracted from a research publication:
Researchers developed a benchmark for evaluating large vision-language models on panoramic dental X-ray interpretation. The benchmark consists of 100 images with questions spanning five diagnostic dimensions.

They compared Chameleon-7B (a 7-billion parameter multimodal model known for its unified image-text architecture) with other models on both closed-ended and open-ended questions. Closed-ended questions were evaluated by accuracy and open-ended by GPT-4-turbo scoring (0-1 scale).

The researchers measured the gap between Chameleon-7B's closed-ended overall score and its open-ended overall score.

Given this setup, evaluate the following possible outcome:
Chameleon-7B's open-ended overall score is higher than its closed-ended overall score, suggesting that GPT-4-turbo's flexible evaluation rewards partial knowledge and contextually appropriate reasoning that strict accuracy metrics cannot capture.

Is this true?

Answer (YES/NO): NO